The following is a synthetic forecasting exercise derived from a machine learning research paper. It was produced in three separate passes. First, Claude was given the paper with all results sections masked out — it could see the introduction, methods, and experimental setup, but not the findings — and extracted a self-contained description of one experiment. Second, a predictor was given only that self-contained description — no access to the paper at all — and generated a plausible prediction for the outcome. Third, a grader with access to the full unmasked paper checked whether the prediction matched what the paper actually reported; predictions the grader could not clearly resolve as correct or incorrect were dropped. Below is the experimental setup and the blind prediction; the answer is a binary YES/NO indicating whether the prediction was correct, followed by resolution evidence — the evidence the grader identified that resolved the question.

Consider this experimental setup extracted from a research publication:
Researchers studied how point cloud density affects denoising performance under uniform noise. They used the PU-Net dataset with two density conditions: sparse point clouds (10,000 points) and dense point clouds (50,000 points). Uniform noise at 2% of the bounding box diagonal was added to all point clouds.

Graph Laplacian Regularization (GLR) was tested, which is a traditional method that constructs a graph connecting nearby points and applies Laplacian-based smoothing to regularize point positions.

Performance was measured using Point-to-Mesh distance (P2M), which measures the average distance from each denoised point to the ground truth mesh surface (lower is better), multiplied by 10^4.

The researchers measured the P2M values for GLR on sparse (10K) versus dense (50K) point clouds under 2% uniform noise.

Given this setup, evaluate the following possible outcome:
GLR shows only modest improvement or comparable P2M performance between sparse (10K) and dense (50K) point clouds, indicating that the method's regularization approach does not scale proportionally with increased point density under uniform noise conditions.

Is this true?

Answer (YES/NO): NO